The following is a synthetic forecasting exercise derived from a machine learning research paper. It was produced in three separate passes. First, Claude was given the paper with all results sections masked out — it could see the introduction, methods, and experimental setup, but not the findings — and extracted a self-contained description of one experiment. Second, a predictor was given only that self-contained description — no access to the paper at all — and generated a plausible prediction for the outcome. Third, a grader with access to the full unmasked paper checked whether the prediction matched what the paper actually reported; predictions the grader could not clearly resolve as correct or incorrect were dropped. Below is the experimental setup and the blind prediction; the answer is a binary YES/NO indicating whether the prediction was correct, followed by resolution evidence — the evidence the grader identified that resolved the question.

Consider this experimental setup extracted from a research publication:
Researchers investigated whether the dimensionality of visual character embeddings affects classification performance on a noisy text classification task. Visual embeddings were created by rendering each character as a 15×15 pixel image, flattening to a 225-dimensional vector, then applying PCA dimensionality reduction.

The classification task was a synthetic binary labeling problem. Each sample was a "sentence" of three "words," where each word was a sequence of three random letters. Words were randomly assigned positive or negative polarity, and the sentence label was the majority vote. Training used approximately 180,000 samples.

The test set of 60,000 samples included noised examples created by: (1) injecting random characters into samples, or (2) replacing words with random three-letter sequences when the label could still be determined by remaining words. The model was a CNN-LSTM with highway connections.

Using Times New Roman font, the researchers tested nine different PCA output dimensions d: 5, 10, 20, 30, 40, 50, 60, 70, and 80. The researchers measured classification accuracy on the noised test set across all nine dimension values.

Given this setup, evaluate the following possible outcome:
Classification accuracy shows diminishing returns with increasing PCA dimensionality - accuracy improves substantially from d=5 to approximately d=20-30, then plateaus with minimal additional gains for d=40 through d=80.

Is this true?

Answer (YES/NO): NO